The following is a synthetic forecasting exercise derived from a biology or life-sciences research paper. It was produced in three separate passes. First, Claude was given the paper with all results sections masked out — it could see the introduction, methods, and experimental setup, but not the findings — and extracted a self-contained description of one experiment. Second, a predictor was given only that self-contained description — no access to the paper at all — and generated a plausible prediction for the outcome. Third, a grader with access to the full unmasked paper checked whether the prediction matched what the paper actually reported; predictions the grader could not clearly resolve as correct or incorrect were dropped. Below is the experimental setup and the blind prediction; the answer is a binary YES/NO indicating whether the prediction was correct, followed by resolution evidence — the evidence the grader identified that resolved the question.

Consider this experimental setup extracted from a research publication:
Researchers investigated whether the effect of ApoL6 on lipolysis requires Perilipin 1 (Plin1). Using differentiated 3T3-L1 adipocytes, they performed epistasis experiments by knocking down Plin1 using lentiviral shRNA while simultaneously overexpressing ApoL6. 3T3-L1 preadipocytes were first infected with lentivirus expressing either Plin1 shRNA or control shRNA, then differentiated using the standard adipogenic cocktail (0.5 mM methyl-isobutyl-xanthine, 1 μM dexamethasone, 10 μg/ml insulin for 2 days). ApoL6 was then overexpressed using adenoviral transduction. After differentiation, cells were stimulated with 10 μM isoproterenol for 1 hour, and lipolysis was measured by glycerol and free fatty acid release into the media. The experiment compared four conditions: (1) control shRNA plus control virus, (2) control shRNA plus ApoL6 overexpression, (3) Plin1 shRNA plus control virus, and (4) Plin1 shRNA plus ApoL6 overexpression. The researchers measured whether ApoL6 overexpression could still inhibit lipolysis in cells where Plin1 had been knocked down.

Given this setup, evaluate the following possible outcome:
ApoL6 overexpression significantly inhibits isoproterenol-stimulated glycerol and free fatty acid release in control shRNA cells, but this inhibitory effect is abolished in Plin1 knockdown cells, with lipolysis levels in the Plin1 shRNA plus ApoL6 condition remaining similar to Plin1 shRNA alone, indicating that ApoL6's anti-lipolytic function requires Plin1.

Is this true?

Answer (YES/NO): YES